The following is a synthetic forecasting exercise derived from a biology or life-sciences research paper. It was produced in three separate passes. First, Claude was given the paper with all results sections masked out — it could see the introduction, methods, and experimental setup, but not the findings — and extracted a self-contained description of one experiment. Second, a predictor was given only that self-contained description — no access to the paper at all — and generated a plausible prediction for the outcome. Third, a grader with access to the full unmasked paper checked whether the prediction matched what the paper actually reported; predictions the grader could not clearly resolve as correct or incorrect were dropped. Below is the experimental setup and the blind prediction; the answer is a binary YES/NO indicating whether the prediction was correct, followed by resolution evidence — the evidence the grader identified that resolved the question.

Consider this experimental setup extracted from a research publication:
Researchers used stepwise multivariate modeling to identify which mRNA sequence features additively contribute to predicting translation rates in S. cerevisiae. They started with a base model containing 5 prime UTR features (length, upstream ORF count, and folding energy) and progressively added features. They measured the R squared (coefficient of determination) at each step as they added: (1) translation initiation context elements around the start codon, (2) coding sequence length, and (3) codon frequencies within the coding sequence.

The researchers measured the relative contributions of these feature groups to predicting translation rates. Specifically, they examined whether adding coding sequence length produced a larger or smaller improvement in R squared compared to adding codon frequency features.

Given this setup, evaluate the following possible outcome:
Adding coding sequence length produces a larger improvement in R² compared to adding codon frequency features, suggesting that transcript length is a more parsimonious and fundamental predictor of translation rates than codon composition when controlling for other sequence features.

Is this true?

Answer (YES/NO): NO